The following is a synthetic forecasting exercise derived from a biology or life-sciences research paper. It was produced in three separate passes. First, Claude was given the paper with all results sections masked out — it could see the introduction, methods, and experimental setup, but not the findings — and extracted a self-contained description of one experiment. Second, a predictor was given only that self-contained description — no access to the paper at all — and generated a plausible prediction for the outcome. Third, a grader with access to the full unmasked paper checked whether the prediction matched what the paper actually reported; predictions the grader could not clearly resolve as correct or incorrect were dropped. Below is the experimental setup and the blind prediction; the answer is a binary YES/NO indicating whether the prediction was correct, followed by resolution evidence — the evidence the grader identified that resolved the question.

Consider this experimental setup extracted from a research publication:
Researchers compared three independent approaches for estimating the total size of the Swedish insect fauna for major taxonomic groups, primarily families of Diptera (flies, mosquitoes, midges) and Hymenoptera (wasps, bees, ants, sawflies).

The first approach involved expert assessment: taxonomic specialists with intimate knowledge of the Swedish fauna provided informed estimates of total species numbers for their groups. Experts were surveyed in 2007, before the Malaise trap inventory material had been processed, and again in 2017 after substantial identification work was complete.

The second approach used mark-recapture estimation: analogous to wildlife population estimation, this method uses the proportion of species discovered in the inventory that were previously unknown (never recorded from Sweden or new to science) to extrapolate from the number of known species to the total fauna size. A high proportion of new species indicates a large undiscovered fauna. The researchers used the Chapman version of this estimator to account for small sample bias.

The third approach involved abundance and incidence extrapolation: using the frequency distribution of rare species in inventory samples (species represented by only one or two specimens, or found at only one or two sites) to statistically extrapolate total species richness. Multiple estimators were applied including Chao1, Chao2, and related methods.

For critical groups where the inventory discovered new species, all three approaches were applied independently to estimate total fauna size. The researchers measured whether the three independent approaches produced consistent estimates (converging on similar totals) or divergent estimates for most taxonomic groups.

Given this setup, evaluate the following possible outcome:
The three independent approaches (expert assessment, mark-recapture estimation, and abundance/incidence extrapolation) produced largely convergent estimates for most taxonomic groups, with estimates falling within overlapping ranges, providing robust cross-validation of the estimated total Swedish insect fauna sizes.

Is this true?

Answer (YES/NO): YES